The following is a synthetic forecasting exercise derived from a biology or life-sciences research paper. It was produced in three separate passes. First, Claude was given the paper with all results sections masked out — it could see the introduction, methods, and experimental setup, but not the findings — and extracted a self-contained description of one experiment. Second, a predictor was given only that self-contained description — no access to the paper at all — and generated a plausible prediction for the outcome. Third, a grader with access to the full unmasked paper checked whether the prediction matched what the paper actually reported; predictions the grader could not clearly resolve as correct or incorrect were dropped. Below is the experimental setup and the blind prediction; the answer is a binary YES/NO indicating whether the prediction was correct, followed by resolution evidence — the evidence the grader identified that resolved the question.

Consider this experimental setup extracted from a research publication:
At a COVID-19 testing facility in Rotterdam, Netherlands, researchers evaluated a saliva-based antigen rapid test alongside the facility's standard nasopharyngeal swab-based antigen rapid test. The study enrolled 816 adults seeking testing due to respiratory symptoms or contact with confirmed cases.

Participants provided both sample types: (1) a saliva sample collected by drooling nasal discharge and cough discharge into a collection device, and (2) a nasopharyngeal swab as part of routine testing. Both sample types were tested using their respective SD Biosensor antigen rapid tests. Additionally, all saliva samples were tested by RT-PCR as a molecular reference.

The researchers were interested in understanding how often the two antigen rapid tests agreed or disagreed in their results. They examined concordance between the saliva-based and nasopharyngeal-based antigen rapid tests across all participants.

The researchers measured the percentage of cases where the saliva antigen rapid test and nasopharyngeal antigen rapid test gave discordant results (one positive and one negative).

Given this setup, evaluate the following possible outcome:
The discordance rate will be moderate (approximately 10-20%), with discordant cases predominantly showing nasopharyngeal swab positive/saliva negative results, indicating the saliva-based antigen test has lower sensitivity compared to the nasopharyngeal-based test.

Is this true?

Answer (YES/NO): NO